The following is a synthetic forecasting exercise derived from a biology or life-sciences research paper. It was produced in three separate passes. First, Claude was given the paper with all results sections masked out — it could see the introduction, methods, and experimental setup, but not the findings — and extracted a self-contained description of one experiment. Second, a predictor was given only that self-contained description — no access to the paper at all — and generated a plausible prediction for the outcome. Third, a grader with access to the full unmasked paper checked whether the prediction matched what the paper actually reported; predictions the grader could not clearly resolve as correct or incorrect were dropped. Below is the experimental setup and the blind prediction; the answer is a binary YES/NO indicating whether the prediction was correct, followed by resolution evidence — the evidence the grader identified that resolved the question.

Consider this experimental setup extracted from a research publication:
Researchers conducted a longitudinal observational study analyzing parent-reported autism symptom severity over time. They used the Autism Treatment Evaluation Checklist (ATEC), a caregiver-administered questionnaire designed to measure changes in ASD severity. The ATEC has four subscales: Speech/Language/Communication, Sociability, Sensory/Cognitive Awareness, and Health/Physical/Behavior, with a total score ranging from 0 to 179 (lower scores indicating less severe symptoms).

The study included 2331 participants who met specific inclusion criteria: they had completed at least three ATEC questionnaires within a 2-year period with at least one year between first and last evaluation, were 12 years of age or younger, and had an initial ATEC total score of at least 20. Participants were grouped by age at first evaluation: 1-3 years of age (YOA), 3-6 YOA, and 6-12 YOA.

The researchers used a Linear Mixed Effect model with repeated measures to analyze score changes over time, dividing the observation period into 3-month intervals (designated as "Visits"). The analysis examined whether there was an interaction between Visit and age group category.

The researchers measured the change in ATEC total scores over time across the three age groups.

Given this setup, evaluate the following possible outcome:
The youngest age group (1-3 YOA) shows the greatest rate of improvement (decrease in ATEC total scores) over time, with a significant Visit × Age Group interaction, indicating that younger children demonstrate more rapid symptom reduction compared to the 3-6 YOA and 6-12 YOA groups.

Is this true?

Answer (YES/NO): YES